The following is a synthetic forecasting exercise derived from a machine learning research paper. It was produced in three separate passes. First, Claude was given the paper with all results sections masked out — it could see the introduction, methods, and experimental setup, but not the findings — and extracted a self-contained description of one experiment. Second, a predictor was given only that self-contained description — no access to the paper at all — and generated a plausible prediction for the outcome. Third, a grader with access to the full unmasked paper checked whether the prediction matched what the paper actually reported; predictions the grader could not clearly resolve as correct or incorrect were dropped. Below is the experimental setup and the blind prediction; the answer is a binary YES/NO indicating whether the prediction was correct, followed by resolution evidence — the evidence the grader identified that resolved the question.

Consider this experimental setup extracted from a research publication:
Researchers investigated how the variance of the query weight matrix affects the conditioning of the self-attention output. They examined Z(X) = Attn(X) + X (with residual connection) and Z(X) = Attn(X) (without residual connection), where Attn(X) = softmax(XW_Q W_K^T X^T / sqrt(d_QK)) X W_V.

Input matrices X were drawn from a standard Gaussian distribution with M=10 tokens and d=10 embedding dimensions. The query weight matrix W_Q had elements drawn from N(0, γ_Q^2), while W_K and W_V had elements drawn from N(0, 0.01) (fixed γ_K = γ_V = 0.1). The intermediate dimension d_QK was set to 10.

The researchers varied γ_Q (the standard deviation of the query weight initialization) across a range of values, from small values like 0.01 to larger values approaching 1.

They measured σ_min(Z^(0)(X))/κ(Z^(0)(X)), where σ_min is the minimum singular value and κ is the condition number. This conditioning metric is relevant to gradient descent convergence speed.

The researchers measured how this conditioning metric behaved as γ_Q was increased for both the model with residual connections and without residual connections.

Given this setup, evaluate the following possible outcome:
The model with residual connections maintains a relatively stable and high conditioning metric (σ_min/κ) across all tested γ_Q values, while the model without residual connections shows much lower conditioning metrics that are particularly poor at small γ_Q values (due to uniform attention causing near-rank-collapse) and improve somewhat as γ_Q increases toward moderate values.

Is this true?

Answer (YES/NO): NO